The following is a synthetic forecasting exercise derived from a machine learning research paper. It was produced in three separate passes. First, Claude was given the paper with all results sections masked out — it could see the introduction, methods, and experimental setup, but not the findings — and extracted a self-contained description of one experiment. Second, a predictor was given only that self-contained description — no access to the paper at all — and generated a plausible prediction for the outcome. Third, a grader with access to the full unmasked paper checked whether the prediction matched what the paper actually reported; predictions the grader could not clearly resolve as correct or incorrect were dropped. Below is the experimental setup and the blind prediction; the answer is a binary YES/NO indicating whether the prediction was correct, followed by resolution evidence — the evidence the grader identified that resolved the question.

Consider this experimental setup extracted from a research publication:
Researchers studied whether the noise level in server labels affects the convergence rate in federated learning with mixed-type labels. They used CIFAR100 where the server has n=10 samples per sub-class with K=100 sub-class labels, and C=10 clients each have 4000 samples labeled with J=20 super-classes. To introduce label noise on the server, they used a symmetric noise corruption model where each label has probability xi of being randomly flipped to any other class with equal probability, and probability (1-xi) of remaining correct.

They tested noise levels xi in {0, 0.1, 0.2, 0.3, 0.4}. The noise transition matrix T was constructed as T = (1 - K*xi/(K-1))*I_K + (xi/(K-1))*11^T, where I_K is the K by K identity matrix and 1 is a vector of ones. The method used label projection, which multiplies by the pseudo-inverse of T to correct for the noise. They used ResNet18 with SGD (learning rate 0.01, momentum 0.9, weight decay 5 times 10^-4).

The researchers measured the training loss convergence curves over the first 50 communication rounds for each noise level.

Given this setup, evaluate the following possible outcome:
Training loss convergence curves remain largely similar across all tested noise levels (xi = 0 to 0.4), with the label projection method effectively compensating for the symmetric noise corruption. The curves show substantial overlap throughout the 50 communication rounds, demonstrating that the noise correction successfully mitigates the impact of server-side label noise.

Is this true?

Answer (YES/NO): YES